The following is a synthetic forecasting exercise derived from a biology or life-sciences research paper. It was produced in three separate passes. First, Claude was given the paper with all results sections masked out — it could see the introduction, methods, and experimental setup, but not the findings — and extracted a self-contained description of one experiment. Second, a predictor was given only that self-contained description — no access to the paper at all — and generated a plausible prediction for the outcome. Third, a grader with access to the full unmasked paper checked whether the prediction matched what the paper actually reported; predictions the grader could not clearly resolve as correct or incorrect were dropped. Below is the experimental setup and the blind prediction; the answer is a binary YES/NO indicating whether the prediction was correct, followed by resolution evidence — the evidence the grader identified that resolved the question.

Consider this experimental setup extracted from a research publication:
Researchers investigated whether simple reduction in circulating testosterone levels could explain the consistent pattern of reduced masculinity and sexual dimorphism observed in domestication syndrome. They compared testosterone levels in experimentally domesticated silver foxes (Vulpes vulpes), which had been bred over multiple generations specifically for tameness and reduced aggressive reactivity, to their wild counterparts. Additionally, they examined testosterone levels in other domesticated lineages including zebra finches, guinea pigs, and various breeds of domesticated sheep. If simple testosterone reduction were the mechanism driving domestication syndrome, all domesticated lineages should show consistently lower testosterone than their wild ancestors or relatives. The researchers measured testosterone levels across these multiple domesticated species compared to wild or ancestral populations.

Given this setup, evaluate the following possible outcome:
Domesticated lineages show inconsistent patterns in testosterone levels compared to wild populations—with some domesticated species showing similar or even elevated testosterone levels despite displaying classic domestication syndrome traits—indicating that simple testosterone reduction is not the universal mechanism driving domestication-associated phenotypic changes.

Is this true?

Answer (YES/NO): YES